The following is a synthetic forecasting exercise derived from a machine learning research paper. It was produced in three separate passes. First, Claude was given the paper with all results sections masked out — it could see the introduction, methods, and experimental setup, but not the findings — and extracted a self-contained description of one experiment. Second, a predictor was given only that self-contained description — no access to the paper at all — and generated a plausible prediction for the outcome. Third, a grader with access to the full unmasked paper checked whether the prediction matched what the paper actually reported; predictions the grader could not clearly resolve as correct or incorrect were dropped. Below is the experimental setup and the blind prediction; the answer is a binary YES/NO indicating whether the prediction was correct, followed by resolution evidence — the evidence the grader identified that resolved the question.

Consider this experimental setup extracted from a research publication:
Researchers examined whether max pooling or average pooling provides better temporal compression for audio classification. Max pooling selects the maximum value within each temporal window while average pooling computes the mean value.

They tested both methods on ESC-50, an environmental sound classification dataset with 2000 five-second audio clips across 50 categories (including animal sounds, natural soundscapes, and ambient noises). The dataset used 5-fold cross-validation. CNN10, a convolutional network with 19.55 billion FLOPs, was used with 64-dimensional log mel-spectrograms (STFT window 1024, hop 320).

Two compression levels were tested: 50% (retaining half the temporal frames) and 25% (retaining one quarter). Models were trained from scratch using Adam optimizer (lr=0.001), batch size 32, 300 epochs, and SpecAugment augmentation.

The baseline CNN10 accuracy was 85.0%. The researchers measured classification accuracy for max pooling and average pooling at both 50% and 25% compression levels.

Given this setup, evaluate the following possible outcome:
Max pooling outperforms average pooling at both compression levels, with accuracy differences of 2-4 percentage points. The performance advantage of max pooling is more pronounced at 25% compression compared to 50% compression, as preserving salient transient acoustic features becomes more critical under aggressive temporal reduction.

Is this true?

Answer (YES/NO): NO